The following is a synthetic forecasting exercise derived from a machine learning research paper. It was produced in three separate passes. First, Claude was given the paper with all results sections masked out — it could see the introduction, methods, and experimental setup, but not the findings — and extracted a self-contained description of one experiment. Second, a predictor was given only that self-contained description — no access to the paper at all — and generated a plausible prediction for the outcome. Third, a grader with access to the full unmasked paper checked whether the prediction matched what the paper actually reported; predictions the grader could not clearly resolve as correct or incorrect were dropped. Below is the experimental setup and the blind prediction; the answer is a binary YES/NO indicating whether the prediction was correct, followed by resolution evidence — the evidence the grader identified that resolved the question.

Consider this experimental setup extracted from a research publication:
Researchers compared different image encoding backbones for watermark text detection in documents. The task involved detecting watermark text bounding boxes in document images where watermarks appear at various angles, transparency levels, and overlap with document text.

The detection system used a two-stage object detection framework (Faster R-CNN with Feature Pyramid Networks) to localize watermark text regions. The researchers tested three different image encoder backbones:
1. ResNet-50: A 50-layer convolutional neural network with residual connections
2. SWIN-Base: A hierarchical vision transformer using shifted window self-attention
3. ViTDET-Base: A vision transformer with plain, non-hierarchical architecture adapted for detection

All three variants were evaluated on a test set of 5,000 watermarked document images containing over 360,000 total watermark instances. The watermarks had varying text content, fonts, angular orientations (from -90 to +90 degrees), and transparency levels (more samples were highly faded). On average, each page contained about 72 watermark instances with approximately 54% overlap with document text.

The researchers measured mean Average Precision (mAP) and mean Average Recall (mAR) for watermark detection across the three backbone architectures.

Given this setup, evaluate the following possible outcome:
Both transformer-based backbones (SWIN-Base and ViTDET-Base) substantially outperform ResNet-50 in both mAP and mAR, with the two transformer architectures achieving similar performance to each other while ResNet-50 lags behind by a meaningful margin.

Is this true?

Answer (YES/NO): NO